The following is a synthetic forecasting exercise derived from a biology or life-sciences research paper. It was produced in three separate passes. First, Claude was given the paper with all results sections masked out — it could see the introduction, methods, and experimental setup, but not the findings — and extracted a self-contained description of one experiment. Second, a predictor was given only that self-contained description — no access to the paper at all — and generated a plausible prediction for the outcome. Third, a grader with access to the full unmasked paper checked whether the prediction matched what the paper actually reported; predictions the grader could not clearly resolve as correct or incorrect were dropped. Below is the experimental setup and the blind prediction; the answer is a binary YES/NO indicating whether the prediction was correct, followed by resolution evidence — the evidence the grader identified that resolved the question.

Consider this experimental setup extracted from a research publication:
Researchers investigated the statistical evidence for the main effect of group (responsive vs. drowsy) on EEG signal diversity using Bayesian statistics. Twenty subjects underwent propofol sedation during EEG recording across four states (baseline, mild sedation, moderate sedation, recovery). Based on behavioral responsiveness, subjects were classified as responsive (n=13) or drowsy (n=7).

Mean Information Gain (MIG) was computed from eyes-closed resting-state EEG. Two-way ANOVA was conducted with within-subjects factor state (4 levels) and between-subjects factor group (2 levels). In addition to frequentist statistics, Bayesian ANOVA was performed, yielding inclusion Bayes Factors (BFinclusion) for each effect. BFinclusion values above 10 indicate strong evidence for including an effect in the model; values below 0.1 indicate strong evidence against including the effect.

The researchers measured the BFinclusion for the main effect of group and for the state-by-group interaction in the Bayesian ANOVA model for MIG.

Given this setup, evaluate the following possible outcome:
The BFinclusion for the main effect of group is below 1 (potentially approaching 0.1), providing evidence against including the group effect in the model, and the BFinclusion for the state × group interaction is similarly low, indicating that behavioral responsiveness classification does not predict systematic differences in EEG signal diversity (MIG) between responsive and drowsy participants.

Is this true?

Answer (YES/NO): NO